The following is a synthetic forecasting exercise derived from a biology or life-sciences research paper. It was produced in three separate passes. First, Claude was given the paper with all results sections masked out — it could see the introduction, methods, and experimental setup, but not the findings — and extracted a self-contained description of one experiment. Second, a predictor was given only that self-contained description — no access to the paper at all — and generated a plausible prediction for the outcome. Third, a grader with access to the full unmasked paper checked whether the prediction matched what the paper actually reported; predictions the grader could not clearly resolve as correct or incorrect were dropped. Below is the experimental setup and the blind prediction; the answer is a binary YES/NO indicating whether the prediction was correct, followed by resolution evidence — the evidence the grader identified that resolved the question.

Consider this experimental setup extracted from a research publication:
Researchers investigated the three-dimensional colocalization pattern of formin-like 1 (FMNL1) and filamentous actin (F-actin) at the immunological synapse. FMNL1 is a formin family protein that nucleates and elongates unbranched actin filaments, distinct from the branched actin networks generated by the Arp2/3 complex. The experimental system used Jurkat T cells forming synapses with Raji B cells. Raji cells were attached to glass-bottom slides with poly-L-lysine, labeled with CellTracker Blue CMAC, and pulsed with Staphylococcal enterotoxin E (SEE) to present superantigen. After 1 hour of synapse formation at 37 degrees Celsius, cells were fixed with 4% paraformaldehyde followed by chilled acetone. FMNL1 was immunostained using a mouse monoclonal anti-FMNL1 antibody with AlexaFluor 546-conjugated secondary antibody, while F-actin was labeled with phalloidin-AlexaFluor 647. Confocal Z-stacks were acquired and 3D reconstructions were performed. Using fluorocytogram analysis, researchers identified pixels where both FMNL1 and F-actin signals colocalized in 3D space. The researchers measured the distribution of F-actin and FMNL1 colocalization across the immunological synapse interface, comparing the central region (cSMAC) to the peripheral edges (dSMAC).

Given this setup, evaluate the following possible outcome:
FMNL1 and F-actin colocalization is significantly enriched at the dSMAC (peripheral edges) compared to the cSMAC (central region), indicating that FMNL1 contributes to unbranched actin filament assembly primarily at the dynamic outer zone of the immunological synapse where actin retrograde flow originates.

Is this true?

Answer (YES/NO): NO